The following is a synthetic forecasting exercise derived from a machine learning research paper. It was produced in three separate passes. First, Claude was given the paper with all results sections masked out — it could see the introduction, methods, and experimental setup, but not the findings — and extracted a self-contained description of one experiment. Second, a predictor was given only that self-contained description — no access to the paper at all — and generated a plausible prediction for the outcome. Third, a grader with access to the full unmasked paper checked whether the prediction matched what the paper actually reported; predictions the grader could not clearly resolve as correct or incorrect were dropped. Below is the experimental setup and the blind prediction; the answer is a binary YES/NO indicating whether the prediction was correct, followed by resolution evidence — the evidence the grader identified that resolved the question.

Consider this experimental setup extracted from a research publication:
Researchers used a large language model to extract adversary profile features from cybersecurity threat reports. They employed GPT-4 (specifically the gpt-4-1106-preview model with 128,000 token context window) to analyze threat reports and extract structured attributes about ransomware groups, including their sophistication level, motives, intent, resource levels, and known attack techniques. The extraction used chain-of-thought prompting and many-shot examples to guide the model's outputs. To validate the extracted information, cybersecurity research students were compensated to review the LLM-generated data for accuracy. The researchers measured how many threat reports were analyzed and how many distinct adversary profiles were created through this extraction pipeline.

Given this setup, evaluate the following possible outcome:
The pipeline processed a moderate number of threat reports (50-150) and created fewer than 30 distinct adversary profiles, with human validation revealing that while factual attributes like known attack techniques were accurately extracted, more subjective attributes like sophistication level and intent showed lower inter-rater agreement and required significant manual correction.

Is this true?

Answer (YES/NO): NO